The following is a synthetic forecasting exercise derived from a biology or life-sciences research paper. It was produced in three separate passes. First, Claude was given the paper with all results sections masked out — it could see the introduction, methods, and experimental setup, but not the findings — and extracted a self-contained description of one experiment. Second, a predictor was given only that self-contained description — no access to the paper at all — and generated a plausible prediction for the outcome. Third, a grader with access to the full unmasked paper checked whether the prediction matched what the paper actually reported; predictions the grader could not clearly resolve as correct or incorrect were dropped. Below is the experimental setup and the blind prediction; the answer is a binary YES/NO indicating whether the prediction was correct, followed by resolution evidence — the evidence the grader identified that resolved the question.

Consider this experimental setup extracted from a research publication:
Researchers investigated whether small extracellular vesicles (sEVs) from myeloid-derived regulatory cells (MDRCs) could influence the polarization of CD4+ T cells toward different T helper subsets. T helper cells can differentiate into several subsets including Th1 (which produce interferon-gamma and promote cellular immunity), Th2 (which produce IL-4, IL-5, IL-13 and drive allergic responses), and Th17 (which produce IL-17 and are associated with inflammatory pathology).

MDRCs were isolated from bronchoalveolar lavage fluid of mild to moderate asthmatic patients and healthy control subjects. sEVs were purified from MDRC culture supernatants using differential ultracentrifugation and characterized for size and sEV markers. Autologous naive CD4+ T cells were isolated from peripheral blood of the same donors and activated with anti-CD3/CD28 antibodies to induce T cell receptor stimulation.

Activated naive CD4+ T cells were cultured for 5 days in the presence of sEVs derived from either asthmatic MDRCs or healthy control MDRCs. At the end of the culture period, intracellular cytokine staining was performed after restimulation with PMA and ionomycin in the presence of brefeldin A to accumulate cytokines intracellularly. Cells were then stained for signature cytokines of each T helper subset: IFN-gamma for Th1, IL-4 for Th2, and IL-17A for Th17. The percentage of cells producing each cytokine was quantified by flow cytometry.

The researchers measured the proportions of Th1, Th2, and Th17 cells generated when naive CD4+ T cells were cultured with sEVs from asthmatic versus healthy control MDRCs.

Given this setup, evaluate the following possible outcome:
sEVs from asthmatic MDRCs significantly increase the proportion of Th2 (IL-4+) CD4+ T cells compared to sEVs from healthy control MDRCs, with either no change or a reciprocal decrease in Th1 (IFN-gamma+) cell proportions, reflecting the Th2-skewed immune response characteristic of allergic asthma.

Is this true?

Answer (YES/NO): YES